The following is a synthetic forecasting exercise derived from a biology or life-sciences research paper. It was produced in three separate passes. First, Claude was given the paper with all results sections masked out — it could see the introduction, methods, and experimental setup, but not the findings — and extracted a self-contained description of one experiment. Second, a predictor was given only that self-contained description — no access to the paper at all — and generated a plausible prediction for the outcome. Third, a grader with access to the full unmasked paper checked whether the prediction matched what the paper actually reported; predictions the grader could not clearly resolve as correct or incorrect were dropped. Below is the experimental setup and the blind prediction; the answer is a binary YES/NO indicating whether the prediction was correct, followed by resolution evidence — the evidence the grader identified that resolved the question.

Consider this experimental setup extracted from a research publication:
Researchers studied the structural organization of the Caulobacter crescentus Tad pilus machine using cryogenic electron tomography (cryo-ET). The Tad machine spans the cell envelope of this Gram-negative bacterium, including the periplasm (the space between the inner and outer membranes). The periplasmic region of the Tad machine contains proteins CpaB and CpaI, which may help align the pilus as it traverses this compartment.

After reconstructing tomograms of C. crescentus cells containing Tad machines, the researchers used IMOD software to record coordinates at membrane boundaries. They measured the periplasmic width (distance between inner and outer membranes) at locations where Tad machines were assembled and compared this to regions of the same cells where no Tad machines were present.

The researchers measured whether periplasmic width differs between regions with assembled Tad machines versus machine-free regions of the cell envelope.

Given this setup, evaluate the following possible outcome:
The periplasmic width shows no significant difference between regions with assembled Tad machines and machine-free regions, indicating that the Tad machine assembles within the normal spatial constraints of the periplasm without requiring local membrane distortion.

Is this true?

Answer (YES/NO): NO